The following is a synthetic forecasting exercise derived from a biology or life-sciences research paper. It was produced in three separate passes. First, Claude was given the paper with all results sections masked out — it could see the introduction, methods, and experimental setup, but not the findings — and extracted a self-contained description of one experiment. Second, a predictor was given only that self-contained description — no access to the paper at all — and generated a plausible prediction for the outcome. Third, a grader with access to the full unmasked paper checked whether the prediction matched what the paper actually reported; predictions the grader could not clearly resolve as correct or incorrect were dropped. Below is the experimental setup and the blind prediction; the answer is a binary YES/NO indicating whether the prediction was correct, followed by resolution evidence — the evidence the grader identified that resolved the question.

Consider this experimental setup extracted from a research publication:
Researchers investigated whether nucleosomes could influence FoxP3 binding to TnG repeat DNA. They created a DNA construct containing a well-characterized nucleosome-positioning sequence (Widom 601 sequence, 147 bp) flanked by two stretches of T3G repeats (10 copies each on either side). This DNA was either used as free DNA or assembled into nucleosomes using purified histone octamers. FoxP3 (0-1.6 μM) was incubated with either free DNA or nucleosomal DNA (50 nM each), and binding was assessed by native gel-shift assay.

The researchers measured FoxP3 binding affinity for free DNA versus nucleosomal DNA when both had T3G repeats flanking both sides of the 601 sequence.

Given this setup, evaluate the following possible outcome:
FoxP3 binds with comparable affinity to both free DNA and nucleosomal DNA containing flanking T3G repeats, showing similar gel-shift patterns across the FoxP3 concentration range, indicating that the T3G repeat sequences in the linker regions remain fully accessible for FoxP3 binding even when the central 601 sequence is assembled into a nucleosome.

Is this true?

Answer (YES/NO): NO